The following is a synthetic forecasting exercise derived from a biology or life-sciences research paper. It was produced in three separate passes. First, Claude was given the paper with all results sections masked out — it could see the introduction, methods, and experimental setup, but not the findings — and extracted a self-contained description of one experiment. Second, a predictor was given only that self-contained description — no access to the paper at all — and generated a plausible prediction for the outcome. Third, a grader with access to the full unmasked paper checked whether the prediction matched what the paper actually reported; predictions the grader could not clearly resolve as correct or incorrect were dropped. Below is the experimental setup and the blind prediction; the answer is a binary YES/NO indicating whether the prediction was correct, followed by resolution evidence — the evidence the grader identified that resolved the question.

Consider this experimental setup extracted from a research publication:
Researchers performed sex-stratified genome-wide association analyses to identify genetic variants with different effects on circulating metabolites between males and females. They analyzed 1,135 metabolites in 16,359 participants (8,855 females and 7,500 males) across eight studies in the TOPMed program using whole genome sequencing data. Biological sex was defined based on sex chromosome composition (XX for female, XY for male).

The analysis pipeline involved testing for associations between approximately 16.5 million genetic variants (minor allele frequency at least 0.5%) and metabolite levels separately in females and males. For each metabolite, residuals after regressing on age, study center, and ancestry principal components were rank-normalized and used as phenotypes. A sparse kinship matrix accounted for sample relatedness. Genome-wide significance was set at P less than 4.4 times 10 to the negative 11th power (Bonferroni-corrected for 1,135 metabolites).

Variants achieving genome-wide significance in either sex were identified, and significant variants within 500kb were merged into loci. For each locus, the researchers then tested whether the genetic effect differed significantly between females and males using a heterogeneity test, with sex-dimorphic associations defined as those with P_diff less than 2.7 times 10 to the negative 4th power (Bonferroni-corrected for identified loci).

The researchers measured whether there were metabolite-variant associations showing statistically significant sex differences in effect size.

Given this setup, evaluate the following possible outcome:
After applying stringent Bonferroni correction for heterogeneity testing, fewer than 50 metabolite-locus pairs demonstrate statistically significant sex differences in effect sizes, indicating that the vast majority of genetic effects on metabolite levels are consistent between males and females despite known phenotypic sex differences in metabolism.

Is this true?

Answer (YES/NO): NO